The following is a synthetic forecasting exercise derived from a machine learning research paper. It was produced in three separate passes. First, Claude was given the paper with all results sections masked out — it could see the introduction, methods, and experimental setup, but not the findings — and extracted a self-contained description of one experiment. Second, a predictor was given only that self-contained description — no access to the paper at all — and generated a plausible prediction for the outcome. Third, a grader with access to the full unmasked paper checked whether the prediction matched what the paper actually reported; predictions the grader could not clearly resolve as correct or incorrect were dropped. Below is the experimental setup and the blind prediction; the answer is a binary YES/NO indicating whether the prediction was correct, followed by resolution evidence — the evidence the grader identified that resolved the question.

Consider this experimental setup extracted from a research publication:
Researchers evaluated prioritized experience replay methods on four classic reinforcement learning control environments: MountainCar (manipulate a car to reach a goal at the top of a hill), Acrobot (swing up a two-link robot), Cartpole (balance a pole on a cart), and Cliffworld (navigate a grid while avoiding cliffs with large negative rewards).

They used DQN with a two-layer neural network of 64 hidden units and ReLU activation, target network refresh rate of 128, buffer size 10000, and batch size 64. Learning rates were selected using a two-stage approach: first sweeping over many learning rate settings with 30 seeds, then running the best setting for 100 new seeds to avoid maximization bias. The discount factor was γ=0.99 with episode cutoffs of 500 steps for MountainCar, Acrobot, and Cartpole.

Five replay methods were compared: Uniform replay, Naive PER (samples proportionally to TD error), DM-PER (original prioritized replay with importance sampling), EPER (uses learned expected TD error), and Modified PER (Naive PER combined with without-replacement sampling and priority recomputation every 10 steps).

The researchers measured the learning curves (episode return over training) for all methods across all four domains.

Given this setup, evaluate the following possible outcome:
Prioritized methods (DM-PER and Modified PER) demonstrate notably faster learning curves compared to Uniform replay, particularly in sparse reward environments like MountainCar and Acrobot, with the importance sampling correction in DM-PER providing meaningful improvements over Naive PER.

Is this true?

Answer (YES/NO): NO